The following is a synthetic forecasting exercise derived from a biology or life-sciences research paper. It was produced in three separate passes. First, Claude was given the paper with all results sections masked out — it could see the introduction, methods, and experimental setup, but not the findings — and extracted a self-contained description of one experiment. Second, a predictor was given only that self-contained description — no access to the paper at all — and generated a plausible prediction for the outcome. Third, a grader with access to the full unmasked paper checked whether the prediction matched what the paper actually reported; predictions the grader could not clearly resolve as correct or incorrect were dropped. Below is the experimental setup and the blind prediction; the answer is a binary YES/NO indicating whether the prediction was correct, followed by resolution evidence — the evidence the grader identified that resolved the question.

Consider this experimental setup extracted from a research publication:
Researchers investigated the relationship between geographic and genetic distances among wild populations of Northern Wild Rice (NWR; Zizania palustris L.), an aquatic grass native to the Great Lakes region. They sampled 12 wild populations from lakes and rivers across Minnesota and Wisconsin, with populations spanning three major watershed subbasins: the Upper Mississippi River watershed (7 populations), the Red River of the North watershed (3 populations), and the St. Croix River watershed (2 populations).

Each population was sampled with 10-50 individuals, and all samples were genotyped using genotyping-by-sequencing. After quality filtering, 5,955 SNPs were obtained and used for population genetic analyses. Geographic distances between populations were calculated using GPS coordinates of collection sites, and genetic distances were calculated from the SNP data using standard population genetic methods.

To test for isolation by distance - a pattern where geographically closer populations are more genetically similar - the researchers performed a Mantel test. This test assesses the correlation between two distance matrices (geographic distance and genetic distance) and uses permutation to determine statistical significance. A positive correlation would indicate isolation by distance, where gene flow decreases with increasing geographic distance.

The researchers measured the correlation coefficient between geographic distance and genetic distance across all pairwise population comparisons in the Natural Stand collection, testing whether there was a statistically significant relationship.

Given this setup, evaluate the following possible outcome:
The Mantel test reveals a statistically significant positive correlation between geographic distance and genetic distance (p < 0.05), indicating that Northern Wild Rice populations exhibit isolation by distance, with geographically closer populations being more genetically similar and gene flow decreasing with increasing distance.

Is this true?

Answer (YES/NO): YES